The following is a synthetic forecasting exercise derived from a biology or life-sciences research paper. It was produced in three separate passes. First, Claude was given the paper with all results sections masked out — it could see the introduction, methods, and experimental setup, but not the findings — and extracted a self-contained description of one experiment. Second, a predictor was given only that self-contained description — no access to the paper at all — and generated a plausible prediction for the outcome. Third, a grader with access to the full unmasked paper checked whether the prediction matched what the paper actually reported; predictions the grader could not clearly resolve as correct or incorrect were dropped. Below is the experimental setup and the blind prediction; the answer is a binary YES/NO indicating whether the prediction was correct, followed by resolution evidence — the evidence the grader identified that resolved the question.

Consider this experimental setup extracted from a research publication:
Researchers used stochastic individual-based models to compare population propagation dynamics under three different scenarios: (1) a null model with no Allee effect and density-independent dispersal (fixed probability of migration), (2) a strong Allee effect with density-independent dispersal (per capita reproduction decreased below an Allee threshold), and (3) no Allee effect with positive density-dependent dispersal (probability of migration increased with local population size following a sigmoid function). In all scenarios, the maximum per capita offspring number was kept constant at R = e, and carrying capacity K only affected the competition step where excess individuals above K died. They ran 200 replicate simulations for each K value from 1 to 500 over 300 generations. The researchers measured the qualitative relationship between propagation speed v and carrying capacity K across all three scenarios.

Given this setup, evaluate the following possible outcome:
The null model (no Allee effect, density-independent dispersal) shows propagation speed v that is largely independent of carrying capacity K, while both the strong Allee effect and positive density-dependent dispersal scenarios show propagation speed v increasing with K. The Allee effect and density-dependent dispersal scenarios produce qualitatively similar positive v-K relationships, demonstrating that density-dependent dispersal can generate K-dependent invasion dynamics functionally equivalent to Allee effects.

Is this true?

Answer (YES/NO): NO